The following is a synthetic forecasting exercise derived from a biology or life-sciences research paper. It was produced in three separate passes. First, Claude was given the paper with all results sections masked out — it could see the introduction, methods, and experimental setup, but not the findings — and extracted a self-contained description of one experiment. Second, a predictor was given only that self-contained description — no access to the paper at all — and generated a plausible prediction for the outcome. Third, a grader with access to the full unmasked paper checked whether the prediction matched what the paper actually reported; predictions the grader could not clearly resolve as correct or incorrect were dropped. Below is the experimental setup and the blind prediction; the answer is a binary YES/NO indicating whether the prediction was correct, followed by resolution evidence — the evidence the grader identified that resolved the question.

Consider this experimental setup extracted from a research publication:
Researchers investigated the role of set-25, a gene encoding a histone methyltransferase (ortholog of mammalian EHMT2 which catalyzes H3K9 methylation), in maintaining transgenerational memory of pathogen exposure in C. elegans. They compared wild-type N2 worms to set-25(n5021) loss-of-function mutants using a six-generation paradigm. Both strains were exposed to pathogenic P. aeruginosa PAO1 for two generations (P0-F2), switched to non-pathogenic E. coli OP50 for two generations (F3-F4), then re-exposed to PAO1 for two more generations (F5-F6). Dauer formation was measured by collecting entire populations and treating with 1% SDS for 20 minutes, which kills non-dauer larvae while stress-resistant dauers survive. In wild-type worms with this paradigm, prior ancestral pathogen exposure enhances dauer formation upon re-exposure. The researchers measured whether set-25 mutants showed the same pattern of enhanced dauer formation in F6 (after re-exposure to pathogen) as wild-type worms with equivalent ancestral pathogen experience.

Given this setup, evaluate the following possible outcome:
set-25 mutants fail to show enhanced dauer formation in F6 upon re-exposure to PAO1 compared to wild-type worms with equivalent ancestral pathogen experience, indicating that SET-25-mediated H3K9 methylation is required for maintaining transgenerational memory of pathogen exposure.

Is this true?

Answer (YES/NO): YES